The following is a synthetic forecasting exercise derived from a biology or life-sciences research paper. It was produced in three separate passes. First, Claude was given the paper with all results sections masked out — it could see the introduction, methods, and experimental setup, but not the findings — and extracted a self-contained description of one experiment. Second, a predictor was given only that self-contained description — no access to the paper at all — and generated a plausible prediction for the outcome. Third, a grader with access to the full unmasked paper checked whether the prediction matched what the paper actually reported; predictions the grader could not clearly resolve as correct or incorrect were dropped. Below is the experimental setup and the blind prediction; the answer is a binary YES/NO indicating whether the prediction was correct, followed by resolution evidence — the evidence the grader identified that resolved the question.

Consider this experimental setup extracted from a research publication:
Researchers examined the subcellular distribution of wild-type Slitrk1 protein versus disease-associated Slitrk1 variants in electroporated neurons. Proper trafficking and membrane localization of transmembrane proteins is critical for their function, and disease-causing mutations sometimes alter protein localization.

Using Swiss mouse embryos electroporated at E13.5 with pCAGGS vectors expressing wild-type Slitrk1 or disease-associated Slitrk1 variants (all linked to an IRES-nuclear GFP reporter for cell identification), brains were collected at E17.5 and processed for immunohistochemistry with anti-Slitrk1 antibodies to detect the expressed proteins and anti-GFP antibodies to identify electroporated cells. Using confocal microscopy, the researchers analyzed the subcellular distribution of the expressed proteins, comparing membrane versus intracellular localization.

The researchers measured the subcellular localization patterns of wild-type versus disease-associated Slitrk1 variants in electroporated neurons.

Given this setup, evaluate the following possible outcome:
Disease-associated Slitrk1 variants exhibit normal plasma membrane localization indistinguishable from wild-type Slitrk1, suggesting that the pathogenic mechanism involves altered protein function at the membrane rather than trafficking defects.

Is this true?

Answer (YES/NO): NO